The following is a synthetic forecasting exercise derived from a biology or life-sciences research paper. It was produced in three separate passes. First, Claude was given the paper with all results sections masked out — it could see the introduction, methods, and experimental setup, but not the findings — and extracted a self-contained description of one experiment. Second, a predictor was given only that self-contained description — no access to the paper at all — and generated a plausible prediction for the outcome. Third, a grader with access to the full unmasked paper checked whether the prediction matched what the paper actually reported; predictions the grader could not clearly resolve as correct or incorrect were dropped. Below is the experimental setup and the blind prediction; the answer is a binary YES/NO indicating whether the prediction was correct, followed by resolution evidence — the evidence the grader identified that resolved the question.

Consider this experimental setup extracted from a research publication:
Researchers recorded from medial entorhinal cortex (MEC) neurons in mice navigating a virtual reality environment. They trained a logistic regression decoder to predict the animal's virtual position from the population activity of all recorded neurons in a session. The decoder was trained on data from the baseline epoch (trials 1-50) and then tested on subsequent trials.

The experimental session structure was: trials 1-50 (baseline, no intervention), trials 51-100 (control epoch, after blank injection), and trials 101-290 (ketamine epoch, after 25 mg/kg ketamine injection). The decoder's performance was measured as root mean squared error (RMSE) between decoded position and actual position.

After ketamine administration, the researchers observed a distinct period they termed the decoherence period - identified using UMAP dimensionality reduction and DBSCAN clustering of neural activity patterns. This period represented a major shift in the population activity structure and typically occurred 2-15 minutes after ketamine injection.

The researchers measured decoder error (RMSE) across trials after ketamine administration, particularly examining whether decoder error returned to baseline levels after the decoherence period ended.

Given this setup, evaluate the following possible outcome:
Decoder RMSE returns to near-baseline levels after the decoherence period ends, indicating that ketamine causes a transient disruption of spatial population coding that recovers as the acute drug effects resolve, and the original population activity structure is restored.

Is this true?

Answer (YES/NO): NO